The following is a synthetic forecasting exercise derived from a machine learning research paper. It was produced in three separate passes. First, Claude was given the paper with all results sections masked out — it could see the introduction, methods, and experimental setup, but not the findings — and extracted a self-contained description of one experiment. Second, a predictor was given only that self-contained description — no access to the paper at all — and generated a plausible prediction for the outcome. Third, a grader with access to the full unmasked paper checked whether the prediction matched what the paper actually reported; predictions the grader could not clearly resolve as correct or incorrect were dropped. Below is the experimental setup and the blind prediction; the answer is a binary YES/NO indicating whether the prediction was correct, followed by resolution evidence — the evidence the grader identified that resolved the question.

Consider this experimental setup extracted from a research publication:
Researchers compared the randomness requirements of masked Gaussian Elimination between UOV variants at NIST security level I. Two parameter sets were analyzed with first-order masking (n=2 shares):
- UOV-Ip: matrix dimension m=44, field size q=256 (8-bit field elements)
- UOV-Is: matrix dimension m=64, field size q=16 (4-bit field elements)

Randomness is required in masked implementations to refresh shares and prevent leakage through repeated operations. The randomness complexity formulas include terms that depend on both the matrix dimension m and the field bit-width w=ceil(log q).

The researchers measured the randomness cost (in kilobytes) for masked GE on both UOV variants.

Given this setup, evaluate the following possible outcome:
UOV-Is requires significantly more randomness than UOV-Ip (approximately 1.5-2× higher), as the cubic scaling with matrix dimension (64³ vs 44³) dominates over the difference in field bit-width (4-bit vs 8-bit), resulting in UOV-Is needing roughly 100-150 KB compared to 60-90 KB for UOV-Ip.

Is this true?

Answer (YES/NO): NO